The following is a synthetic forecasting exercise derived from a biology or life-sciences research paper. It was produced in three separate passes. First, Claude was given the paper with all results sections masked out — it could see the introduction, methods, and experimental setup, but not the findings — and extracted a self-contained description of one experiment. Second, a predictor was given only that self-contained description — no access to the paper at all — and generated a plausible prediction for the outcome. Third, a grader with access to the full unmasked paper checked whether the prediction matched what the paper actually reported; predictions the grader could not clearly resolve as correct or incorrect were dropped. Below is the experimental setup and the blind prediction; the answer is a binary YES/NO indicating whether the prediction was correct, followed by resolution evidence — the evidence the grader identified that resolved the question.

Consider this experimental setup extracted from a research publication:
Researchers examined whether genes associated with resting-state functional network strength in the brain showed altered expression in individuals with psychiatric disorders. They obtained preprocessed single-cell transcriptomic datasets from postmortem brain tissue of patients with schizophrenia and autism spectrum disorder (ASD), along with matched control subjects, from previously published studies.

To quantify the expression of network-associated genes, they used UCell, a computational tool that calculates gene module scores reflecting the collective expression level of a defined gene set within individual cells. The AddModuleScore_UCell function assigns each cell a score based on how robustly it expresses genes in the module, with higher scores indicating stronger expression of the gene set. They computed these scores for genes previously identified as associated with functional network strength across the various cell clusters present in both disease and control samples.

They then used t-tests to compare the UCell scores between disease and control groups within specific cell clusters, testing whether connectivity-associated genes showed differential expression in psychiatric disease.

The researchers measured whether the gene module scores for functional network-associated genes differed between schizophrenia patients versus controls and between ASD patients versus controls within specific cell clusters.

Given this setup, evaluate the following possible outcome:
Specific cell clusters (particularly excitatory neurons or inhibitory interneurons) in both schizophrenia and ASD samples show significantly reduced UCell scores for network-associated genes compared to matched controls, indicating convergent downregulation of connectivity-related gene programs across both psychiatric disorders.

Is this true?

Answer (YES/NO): NO